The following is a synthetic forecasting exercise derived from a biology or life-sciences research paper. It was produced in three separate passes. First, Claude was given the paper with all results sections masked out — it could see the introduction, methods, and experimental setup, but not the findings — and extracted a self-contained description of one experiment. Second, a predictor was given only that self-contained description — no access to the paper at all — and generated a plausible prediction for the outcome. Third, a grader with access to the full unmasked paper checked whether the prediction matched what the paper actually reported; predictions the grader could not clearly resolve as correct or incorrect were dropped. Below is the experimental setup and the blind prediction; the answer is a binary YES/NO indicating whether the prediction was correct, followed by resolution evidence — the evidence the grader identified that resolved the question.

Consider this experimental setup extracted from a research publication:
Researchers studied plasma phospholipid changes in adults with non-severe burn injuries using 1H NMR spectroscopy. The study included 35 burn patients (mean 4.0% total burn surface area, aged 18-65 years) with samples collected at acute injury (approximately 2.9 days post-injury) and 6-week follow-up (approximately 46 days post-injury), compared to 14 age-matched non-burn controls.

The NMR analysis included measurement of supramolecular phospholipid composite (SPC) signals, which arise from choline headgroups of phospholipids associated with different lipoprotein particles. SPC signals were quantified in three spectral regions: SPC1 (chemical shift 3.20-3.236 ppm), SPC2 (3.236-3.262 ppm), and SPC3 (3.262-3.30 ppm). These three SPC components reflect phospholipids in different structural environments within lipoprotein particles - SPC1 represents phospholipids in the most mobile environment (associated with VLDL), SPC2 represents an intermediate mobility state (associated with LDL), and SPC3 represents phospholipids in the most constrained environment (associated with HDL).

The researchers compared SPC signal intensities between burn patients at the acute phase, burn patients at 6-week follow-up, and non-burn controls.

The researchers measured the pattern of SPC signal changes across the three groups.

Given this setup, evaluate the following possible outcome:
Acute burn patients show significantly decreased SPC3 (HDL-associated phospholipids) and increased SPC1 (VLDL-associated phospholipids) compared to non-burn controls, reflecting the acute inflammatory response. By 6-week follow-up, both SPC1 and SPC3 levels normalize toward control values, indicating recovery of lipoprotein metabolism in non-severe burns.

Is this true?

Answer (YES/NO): NO